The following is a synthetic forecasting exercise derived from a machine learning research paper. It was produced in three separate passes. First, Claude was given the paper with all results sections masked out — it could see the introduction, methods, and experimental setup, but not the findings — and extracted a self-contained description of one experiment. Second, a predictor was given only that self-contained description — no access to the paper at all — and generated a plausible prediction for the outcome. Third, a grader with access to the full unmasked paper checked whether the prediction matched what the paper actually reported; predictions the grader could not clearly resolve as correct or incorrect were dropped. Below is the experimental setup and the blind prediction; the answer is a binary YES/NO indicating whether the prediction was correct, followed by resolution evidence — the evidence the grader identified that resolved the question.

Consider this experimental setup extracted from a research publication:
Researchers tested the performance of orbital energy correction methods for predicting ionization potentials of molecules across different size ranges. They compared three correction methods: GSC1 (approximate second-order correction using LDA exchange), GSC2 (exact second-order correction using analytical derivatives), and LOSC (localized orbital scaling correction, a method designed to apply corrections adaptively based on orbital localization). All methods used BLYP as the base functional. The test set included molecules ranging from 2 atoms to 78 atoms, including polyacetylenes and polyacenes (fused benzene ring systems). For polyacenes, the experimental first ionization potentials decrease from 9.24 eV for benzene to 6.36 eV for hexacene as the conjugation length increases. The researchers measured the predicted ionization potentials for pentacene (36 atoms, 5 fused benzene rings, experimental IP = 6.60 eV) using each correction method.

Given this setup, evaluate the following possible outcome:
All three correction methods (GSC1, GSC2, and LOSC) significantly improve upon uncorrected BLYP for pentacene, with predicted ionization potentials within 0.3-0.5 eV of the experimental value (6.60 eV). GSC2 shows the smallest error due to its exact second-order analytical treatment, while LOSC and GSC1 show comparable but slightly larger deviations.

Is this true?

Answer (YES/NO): NO